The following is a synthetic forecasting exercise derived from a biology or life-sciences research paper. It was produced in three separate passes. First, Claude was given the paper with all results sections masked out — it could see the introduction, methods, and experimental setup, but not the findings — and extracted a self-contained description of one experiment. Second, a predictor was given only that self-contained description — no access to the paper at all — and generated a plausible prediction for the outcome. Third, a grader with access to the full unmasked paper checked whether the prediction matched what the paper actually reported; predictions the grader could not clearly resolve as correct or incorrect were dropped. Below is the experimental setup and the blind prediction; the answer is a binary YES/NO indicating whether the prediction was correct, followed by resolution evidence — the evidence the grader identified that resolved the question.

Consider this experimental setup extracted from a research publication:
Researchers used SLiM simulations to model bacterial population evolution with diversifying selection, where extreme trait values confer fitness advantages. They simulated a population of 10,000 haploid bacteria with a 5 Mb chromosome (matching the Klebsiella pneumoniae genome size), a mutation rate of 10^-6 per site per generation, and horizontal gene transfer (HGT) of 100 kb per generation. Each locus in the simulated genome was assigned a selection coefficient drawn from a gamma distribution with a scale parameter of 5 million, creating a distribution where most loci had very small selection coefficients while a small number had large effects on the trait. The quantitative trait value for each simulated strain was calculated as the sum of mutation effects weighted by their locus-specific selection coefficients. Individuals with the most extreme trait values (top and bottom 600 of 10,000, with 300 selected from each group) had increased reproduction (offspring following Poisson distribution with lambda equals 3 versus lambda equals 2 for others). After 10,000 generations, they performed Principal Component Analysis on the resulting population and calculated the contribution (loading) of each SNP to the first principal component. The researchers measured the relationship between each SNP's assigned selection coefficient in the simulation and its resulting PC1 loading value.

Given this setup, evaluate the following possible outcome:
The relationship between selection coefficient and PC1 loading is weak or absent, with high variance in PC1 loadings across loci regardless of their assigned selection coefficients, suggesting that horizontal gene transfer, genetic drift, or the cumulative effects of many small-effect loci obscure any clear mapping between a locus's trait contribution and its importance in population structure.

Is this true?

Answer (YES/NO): NO